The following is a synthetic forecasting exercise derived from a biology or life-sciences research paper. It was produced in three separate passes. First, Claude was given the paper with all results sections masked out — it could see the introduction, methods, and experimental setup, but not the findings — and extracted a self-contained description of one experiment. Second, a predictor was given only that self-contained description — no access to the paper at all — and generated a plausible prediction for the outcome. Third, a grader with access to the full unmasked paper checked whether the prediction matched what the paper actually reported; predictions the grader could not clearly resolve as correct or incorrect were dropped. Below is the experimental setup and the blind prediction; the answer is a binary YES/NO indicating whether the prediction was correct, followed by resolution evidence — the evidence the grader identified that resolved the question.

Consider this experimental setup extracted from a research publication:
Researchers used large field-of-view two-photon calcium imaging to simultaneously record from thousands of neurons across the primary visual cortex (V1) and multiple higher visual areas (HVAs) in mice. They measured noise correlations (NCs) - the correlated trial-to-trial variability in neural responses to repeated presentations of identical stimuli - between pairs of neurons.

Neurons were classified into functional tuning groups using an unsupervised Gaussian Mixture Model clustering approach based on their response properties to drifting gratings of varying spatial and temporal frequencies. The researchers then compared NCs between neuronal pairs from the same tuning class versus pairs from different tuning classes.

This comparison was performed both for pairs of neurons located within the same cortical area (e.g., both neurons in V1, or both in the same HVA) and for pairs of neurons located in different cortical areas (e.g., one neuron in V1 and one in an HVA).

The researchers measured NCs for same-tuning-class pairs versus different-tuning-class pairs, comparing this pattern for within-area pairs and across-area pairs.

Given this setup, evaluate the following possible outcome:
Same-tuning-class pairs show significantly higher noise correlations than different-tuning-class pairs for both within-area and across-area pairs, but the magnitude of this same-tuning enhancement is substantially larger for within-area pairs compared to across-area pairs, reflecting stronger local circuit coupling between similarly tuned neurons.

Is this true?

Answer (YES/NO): YES